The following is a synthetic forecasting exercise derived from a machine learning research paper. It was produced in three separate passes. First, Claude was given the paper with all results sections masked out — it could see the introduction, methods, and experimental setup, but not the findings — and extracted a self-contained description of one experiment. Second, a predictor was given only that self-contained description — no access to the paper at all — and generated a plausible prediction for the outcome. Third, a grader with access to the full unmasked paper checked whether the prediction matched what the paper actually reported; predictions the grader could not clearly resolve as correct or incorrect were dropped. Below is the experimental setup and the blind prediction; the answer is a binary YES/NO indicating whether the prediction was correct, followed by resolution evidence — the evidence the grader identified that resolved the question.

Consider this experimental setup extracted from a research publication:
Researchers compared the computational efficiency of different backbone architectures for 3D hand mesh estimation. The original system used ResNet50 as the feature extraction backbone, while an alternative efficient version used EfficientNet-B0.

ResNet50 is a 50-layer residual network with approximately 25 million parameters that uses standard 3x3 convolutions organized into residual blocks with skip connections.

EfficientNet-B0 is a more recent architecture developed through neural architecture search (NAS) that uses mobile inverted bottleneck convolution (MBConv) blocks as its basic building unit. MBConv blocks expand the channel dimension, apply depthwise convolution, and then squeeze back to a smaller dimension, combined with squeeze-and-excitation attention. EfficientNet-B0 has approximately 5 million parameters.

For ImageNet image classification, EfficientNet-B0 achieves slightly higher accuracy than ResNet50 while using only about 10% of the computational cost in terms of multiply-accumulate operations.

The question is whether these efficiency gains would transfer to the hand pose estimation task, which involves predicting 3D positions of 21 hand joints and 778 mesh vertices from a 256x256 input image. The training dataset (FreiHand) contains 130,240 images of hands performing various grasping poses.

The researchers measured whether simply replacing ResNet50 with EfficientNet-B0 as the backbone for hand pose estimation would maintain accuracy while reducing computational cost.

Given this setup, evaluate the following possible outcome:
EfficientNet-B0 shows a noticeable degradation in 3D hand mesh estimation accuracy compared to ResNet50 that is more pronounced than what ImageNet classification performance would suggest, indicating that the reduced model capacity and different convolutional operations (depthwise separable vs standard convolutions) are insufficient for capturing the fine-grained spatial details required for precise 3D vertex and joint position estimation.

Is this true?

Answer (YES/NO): YES